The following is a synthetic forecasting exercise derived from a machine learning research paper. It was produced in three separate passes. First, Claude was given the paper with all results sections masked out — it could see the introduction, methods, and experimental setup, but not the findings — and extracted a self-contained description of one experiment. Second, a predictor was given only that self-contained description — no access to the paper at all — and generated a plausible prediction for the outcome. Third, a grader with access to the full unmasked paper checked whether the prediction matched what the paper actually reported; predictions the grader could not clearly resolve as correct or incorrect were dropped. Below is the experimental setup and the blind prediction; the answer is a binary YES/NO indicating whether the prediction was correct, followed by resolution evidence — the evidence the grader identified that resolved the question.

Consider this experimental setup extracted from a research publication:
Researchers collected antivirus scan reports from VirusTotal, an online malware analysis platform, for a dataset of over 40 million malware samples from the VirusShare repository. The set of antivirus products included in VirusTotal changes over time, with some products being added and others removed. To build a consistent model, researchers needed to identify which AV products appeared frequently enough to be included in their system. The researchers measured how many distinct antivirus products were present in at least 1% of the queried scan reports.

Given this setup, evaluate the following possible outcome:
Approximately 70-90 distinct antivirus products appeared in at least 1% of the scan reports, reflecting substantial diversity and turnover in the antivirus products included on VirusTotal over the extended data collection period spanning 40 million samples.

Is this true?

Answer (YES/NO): YES